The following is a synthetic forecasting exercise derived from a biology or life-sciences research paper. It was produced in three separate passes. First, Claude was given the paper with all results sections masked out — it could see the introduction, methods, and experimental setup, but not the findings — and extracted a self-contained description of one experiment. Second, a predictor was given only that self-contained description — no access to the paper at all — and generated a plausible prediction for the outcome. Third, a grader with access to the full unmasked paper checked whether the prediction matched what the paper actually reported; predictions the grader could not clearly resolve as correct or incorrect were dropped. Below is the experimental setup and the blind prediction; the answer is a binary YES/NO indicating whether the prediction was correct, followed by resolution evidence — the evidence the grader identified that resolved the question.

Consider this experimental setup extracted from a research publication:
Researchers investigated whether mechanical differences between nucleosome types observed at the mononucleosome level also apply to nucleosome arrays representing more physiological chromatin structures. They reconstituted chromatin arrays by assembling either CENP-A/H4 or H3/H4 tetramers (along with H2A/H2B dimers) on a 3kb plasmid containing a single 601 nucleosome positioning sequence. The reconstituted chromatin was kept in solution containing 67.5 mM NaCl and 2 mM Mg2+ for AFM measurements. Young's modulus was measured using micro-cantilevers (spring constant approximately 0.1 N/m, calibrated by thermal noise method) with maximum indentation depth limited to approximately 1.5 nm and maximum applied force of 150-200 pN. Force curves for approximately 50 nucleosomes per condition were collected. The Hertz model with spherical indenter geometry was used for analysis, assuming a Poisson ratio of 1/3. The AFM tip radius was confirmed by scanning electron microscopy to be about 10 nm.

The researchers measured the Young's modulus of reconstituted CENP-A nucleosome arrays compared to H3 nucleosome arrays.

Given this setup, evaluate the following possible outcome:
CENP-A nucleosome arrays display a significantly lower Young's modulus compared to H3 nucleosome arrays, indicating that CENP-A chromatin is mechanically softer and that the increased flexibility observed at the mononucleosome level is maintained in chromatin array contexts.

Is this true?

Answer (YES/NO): YES